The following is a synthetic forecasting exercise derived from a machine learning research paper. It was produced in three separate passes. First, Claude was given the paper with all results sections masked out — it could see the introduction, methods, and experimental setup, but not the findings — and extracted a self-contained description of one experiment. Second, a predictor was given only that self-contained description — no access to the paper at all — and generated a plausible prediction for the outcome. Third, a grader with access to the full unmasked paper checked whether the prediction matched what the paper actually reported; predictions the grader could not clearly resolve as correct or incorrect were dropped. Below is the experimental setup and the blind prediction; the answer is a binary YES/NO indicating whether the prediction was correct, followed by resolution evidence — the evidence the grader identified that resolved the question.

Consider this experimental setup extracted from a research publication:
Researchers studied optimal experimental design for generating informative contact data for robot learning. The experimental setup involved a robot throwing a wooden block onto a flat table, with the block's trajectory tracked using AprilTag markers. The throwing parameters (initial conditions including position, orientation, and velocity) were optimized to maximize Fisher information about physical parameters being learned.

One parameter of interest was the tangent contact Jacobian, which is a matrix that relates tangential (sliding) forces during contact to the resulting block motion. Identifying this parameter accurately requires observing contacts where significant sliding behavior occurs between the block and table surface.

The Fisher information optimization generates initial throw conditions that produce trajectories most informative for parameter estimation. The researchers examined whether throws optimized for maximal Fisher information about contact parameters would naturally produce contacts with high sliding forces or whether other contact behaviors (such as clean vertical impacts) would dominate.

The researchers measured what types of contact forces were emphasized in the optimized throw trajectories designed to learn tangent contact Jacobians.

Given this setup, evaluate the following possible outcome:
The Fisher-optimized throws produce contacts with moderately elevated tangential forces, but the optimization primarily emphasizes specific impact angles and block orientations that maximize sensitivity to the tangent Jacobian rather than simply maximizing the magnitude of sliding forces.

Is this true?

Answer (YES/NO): NO